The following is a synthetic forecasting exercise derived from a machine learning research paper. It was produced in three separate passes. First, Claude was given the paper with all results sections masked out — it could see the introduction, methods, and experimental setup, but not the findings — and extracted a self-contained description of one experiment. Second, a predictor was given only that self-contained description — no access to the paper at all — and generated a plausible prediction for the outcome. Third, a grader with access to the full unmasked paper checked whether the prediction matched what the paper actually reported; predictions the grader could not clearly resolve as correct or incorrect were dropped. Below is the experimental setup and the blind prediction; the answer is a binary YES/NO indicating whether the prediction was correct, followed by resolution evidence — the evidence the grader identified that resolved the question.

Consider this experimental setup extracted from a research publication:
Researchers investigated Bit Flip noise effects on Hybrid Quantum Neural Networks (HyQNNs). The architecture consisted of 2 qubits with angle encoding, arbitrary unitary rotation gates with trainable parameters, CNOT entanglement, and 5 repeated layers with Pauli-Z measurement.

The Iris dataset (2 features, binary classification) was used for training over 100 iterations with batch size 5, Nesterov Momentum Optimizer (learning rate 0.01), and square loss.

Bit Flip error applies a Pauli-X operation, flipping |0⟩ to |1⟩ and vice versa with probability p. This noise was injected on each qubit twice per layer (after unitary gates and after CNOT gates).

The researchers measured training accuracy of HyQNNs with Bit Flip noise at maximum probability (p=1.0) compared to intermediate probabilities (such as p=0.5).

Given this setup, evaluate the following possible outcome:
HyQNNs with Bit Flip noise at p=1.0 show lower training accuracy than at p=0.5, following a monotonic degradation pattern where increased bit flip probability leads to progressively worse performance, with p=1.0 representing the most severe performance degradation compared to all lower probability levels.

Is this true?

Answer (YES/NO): NO